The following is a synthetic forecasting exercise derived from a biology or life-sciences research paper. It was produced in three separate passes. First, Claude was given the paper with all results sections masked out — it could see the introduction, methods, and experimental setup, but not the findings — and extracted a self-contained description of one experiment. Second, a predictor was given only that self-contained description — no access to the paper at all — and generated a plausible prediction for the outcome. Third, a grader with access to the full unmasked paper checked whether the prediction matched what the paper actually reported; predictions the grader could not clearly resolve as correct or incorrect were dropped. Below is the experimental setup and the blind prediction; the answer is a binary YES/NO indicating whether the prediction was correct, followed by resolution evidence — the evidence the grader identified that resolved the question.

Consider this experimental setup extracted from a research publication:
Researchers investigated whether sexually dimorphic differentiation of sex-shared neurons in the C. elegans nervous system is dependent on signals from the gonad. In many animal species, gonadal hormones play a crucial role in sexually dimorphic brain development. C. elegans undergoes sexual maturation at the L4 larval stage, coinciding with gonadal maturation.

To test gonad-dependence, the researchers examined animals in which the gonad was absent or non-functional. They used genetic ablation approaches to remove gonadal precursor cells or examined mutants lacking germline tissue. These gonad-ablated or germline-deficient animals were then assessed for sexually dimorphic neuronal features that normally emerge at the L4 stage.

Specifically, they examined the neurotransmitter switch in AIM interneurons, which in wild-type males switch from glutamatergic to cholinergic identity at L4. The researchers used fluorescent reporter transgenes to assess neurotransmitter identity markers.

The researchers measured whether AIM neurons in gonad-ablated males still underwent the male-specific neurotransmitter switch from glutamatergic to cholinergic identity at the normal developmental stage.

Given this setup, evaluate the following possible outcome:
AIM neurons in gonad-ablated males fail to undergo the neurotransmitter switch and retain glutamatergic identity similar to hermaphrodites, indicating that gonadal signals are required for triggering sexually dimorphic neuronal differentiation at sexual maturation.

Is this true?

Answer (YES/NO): NO